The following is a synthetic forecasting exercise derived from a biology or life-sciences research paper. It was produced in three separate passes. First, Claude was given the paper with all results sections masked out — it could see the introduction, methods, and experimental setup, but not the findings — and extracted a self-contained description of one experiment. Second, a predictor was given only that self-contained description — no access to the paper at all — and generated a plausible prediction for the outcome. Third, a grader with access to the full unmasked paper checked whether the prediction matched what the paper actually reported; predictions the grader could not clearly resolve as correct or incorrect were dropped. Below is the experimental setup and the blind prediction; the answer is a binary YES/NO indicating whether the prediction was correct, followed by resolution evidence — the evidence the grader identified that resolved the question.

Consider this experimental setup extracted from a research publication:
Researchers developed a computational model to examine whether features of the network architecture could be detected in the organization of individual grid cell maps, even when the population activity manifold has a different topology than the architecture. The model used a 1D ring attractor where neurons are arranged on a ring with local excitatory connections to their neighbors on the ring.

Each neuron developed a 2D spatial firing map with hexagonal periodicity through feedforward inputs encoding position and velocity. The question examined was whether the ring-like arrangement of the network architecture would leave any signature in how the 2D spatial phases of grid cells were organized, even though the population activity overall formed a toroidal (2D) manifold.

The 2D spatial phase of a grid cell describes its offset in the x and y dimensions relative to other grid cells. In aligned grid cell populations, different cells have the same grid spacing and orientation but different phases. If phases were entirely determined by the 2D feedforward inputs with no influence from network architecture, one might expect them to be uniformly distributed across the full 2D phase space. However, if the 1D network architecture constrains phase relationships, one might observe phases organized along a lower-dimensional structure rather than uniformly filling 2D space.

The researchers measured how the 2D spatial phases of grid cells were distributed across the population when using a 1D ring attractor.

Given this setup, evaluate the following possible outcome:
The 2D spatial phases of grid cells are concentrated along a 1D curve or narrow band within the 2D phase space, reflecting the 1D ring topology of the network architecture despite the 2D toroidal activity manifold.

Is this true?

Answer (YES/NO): YES